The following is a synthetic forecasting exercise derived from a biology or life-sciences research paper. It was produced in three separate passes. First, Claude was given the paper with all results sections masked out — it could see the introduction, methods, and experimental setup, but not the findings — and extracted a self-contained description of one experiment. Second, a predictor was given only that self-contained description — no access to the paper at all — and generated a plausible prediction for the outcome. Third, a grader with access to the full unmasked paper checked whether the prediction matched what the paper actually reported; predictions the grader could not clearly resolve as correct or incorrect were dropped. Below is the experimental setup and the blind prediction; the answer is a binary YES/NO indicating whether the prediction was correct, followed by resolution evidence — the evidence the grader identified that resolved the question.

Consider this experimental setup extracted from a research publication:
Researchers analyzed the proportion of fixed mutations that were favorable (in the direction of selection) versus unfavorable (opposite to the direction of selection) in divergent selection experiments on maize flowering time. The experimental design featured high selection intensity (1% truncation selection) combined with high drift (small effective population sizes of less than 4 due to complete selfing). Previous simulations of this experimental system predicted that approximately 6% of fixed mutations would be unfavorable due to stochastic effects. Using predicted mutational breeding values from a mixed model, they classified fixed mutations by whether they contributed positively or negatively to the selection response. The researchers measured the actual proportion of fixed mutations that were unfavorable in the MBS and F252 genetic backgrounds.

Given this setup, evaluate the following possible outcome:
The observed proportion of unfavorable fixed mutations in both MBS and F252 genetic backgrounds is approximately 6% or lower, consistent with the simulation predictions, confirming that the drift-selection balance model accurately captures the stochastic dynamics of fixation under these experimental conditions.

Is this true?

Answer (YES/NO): NO